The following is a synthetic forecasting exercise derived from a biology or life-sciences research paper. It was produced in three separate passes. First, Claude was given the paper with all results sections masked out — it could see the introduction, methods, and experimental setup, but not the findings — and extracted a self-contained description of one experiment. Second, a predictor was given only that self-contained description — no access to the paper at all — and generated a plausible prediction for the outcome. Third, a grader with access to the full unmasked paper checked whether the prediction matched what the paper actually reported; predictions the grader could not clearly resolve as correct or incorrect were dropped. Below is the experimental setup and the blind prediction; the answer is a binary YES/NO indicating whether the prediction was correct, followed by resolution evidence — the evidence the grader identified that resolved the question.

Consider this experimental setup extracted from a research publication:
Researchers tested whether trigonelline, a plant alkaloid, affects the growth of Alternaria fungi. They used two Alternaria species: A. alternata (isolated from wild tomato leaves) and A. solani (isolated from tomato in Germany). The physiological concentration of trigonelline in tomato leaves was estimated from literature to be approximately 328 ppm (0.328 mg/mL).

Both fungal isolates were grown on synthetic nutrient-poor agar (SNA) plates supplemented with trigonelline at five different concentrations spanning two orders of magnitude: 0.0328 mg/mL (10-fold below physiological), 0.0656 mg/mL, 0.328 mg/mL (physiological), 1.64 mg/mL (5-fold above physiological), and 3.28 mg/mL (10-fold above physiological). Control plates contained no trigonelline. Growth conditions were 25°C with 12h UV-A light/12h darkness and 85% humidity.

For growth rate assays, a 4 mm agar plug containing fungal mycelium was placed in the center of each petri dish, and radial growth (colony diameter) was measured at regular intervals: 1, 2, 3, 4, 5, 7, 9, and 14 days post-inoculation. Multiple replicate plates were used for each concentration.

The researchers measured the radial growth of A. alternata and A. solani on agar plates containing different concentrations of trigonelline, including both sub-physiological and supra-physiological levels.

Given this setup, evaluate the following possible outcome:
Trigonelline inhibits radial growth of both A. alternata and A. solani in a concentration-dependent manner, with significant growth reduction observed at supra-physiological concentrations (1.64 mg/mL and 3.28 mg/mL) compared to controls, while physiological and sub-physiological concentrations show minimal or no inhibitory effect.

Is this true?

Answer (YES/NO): NO